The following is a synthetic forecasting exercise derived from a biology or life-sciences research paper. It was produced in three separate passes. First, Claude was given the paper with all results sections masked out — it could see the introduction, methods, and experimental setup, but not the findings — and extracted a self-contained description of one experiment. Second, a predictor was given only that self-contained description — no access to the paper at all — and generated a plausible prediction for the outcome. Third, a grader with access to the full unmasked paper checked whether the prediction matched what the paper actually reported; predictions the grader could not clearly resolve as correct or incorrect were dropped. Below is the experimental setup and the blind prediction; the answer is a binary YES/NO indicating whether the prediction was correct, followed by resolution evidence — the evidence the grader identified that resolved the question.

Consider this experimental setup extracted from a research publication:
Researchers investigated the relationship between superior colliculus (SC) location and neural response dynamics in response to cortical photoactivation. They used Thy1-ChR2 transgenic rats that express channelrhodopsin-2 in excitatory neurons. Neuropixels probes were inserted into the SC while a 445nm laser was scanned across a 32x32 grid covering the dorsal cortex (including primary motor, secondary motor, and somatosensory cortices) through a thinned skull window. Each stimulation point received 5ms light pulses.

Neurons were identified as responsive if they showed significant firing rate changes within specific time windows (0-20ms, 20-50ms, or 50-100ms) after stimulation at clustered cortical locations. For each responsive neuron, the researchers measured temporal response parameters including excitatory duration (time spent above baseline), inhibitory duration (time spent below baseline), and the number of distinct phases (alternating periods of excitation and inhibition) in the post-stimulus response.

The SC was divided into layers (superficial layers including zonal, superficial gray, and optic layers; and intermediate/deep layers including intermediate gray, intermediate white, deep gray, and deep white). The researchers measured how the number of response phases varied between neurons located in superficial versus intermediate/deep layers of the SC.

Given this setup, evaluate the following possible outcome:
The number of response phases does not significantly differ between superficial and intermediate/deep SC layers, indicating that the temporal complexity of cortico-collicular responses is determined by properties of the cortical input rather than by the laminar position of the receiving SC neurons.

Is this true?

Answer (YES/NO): NO